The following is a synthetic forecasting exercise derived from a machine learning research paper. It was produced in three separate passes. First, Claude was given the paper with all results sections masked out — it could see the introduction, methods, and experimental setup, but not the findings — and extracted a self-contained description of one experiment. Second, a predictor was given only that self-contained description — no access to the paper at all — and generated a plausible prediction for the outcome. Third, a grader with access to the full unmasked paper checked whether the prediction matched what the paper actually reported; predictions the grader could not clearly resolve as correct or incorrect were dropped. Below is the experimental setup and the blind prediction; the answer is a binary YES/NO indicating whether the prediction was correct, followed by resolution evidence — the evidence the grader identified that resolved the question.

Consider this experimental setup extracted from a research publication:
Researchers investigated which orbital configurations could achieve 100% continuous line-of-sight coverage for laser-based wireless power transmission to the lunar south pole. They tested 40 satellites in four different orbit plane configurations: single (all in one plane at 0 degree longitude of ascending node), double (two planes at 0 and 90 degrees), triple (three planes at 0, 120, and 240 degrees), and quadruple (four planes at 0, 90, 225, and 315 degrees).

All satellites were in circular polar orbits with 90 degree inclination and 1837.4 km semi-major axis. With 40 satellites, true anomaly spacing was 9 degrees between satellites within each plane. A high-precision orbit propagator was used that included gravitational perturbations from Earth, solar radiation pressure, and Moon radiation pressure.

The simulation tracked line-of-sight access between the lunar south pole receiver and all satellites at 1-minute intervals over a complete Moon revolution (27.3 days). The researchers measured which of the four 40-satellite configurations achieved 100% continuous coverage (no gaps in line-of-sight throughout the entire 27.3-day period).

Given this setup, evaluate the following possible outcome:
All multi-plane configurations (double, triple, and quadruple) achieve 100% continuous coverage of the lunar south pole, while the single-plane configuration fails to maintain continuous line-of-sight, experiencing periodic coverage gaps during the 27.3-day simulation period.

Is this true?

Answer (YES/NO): NO